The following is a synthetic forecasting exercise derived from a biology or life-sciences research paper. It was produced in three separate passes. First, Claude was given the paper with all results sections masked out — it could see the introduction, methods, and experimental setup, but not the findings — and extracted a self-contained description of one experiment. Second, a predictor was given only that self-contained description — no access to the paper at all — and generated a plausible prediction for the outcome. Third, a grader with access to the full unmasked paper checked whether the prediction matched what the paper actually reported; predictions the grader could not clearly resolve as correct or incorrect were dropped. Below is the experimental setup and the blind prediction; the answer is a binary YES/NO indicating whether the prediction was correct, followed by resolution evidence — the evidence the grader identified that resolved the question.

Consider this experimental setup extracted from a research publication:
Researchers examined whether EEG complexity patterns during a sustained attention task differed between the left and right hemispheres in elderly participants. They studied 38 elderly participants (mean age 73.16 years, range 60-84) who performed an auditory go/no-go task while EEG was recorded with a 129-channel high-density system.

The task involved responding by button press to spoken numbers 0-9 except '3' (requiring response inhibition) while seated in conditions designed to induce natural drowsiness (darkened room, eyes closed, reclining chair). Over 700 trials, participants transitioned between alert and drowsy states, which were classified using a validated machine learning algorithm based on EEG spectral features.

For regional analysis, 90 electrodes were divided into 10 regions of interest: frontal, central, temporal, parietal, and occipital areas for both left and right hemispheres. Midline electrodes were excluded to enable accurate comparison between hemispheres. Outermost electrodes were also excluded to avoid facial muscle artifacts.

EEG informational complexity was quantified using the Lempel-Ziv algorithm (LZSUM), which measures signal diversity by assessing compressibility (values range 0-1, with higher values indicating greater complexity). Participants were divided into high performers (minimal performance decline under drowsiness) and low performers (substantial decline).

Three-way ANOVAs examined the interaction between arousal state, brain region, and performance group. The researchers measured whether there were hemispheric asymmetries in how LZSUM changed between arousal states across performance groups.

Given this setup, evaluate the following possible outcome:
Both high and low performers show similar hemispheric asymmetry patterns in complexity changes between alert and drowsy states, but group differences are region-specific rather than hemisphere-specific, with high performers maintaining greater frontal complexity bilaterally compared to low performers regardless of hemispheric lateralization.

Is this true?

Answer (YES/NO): NO